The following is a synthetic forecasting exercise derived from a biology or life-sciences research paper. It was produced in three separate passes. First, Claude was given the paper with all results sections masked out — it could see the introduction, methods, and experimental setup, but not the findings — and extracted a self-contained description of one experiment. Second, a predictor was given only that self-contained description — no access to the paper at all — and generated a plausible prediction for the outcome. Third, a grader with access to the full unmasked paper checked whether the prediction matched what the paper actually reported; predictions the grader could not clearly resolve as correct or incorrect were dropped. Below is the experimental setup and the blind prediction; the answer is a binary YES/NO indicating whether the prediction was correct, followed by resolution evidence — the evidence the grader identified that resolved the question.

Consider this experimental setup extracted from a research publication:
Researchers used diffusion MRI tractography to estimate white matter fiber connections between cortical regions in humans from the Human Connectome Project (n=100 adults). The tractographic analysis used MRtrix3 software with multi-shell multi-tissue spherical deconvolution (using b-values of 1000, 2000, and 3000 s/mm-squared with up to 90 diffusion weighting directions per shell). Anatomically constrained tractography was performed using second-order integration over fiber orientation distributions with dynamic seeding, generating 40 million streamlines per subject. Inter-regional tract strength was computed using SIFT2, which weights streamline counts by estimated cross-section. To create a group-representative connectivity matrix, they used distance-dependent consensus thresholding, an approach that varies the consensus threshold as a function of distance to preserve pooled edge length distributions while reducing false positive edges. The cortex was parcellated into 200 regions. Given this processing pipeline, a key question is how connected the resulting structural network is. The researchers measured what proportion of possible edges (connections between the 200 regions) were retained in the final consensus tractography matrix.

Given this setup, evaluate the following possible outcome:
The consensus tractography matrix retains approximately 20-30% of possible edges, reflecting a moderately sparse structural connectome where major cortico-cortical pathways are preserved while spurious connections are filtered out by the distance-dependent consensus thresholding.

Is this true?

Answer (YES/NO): NO